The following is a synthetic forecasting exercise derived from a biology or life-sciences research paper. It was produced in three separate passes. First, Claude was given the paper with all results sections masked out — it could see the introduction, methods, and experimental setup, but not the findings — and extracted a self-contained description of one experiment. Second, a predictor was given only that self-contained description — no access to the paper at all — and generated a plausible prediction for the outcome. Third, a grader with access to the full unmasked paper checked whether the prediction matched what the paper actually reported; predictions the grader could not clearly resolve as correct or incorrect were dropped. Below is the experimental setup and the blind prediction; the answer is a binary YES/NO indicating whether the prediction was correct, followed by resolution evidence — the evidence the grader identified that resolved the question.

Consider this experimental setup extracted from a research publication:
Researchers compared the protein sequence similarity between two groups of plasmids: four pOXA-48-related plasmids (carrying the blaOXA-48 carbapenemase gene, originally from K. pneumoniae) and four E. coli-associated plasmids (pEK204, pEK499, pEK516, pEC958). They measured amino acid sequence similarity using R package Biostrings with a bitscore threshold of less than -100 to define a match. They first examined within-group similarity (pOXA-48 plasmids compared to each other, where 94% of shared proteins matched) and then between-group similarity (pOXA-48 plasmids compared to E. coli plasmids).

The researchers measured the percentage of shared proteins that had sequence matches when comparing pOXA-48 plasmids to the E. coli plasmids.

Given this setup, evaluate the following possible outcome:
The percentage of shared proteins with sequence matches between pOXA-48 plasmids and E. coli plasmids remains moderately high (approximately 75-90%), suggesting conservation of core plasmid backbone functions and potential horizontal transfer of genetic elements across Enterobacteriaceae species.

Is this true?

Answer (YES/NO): NO